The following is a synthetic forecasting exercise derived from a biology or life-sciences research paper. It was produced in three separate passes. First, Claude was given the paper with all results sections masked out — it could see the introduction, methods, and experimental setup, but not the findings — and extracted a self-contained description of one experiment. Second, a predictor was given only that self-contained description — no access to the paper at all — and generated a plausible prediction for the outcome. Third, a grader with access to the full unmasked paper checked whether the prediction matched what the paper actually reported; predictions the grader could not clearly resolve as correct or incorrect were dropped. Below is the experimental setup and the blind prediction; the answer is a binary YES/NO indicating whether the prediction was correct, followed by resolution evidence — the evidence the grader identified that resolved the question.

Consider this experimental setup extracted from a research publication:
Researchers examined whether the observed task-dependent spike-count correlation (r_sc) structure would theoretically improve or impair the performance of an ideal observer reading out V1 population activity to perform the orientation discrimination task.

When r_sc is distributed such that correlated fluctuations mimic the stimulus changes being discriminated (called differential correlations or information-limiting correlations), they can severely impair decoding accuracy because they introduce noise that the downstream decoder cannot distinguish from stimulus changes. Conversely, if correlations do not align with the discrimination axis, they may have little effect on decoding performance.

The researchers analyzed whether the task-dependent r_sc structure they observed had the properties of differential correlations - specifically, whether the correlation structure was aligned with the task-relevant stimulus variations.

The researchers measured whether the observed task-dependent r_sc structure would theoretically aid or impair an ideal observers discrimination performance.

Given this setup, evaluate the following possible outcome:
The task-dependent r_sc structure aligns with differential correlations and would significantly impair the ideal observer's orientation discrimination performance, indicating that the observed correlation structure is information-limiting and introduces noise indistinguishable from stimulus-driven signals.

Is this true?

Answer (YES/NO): YES